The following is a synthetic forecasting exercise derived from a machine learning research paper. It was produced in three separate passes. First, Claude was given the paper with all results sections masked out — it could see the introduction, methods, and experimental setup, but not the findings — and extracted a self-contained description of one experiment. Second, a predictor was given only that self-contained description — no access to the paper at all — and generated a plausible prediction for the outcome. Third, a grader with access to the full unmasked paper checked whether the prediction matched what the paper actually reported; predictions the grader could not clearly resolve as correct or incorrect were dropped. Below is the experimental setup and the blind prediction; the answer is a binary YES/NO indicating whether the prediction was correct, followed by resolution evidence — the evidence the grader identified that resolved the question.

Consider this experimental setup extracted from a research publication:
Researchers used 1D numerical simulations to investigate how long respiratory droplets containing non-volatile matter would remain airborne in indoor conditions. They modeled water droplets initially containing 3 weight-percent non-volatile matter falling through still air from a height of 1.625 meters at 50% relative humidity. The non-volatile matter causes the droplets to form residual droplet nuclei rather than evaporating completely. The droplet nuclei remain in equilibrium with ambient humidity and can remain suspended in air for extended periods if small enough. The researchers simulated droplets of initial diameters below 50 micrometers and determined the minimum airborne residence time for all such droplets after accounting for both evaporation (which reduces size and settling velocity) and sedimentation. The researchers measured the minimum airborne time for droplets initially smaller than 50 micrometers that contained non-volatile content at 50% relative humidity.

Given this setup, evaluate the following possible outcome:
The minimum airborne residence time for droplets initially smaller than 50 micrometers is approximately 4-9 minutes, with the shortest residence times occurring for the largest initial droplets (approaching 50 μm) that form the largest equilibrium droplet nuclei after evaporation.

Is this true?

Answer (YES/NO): NO